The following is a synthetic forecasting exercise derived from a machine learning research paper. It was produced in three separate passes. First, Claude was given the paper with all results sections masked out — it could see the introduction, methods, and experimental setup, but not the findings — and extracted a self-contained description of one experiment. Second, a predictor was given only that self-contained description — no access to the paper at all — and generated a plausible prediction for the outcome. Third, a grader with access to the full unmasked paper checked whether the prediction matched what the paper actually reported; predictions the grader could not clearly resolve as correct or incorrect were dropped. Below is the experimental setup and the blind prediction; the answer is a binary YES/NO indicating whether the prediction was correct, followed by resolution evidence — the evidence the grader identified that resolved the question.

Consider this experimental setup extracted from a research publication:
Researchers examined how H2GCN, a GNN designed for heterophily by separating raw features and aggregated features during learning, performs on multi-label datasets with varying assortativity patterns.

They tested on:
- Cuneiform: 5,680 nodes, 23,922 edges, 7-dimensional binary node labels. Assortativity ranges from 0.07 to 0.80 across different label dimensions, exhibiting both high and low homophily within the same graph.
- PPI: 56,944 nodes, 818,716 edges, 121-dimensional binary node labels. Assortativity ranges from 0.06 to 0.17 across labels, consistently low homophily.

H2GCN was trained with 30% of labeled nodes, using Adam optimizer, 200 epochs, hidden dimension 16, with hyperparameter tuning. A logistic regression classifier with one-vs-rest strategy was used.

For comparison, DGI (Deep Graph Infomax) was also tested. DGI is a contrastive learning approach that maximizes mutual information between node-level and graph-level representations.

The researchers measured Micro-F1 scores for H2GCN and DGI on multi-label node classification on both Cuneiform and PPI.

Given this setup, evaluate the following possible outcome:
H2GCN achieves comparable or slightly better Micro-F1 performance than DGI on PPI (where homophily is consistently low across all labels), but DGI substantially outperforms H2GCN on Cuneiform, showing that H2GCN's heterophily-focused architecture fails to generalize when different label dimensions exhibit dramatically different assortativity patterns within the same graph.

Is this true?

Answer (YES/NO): NO